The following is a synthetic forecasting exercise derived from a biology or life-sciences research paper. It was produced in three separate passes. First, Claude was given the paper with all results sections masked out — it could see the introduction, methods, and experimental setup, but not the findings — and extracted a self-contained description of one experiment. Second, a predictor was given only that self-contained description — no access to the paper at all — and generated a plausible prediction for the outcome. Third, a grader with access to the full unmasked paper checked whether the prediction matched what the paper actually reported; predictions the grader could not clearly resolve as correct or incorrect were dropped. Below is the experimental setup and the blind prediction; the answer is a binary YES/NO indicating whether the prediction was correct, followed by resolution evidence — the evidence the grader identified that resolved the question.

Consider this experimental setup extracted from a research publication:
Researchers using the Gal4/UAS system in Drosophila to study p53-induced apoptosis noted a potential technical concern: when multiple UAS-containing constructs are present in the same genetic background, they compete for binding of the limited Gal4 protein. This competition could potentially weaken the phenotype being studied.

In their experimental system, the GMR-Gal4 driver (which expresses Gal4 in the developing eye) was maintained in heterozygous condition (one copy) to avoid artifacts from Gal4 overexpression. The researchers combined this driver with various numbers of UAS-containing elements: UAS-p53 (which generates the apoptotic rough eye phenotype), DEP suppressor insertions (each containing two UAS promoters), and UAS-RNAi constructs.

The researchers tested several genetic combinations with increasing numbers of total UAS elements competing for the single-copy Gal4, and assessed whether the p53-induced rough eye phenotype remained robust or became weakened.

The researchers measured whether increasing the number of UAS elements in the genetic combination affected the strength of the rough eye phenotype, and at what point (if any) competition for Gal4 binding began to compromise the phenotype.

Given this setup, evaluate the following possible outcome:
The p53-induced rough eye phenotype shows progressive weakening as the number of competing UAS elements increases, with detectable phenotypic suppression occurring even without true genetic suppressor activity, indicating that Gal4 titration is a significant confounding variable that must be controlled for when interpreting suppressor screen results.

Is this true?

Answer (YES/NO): YES